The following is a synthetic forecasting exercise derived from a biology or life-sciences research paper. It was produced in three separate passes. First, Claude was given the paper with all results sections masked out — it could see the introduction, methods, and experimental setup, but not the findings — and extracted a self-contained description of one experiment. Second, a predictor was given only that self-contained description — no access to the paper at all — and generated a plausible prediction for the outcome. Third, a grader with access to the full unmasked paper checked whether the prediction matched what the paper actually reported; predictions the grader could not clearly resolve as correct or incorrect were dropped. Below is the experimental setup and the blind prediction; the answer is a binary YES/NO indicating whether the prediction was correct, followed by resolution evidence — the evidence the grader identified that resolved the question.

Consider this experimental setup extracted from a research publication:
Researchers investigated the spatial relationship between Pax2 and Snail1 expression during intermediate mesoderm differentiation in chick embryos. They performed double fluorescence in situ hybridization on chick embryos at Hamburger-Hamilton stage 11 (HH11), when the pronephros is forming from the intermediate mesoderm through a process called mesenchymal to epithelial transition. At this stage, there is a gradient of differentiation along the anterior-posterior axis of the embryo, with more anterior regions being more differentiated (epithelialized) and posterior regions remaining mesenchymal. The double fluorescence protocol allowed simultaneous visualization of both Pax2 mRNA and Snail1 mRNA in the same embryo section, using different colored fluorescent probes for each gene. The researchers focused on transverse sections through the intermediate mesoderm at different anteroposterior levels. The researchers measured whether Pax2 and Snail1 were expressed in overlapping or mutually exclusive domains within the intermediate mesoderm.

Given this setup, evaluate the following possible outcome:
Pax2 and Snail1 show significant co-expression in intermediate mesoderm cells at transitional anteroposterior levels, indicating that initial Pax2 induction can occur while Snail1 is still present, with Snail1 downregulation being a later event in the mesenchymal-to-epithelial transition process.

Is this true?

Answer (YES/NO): NO